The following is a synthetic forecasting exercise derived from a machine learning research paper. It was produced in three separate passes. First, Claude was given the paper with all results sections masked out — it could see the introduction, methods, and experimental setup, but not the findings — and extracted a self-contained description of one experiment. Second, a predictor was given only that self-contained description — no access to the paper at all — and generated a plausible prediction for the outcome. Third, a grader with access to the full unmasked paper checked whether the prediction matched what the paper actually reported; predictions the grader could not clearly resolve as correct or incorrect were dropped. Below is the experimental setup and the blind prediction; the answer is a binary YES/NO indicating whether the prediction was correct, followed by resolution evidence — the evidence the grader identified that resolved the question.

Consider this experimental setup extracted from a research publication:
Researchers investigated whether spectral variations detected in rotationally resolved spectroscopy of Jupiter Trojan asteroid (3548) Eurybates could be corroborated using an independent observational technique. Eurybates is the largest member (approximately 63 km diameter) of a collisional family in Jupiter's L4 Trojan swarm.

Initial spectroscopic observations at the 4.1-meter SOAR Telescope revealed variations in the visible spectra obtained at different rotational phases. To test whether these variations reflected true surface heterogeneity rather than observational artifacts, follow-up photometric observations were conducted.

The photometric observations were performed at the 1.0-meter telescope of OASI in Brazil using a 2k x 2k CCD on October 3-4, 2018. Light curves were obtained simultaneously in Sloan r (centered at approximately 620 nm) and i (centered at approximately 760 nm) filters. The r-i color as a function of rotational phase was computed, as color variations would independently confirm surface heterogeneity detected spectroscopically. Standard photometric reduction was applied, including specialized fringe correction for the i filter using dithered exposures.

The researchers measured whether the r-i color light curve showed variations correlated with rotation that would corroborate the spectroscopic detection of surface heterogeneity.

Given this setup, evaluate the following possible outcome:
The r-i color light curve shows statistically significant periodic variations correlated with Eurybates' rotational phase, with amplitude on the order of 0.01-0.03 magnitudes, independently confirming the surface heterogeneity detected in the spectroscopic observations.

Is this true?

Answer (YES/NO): NO